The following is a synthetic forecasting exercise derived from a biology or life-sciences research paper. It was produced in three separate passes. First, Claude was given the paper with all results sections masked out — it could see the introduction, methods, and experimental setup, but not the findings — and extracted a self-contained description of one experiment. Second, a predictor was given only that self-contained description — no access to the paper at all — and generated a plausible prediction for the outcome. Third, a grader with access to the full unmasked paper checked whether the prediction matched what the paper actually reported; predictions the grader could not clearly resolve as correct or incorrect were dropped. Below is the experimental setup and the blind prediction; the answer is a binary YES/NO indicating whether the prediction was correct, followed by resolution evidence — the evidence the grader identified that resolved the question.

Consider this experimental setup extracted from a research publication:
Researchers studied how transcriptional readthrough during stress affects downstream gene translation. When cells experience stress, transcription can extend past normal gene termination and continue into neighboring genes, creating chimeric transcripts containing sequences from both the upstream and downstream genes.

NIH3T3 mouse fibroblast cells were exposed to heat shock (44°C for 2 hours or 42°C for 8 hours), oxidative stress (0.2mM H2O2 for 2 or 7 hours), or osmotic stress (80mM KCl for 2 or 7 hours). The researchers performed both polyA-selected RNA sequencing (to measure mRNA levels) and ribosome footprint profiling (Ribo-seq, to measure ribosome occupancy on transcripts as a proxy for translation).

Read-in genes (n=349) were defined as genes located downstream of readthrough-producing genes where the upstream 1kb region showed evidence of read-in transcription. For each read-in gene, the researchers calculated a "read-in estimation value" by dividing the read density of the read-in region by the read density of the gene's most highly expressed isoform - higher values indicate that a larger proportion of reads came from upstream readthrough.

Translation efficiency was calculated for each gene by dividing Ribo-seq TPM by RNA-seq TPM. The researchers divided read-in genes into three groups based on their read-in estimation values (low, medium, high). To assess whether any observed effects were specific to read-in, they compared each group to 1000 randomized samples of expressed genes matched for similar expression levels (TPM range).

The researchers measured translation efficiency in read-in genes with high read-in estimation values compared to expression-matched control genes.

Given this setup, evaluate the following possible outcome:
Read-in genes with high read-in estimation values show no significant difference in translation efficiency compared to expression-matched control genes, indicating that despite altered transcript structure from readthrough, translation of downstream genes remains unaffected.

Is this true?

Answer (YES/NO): NO